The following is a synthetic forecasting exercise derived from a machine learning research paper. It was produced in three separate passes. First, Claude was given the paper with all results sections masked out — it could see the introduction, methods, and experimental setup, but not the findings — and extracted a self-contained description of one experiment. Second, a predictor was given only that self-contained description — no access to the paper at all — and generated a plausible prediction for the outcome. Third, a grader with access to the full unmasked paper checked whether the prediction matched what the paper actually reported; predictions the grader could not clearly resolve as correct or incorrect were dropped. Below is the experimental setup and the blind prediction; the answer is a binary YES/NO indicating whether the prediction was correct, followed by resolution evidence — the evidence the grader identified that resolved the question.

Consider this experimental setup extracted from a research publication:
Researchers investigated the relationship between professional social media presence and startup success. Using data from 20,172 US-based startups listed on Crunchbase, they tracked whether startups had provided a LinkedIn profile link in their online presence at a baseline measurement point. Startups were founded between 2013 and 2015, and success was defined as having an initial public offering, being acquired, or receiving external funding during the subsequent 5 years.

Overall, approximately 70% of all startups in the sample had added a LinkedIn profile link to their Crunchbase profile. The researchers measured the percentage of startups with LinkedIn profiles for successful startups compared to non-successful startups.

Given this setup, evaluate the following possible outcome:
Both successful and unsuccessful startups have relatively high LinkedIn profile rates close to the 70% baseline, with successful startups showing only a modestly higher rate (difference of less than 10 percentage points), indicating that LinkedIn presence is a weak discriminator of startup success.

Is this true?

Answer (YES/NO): NO